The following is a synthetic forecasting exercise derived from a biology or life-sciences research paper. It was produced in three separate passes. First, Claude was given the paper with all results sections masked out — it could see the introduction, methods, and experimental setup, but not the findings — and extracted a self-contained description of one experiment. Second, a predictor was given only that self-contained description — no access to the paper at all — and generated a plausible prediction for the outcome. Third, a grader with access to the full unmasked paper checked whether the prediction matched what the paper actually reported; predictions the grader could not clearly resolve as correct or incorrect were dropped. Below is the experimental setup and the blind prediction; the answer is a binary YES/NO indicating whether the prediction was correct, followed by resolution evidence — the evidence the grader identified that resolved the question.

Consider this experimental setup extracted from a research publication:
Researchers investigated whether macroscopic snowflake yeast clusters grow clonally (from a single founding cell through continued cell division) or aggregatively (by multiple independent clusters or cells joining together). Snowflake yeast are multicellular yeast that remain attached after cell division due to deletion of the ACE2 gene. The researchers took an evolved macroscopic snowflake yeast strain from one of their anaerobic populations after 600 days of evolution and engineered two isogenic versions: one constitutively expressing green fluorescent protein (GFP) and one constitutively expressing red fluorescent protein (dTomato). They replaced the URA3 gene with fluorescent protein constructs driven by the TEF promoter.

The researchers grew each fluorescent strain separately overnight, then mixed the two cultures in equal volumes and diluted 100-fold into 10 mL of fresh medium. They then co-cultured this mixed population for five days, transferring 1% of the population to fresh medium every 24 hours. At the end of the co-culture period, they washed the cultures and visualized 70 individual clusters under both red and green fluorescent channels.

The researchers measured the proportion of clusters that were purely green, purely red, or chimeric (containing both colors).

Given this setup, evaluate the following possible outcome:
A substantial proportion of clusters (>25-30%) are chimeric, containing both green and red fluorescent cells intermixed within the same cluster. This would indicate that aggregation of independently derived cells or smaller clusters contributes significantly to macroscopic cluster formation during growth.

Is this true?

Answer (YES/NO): NO